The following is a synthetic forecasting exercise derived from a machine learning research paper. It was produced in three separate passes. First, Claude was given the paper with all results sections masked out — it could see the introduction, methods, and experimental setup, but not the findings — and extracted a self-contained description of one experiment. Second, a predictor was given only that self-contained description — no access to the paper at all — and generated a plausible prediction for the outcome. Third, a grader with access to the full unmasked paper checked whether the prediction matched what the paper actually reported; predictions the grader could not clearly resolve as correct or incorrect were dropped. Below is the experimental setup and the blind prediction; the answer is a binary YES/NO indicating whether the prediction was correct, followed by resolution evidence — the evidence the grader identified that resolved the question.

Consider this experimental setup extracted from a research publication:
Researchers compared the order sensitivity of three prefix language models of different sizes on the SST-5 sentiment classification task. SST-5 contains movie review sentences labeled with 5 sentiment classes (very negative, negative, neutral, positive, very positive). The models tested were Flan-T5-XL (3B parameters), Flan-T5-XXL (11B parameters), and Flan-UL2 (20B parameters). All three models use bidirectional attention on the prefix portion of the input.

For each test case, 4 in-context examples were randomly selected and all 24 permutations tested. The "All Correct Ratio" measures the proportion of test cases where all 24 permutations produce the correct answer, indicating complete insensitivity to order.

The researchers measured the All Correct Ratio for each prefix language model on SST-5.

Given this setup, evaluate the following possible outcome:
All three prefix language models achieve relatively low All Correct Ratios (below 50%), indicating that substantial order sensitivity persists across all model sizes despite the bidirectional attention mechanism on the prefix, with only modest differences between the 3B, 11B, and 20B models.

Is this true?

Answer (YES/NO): NO